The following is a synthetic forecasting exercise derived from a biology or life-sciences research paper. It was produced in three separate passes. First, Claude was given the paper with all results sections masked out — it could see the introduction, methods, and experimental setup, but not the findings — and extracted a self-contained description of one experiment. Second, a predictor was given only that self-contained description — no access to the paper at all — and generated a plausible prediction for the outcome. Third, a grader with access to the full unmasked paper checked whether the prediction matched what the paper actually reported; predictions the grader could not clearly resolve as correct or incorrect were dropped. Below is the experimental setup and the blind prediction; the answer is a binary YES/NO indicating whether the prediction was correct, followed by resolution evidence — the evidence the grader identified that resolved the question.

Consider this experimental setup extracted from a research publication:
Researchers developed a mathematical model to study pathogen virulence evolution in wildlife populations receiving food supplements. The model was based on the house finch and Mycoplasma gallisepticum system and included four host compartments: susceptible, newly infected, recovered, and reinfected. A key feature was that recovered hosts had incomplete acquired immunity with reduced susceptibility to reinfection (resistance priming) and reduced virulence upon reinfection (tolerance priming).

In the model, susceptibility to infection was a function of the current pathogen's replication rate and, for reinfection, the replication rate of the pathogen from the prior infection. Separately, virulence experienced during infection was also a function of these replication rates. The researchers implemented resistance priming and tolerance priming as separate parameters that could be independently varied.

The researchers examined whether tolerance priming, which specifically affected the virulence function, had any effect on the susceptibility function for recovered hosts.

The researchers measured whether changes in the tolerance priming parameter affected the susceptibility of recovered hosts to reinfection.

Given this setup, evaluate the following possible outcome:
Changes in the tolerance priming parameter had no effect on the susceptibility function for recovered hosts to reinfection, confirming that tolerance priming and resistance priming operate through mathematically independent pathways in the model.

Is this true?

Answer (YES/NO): YES